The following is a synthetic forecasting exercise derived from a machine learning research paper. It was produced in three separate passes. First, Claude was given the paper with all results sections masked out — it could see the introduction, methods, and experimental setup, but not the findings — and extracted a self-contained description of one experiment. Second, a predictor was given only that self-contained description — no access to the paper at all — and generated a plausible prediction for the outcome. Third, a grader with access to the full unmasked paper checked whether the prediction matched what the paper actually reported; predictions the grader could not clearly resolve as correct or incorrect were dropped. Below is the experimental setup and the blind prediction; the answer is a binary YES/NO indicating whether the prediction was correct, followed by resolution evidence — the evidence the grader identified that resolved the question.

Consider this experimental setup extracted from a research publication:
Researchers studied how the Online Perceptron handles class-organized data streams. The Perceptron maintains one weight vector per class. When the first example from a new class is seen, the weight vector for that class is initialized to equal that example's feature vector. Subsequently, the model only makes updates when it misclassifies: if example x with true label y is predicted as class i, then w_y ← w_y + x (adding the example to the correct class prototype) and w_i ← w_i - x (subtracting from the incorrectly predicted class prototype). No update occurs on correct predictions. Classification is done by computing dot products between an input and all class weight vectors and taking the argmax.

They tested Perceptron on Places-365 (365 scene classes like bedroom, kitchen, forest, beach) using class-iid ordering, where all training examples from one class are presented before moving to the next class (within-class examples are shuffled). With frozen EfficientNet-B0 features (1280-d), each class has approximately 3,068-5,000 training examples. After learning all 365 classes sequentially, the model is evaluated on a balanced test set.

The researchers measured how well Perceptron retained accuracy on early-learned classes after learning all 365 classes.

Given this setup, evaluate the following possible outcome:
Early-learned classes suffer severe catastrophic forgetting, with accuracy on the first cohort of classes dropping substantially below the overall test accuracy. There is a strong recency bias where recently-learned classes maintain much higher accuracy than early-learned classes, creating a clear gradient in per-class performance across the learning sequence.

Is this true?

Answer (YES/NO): YES